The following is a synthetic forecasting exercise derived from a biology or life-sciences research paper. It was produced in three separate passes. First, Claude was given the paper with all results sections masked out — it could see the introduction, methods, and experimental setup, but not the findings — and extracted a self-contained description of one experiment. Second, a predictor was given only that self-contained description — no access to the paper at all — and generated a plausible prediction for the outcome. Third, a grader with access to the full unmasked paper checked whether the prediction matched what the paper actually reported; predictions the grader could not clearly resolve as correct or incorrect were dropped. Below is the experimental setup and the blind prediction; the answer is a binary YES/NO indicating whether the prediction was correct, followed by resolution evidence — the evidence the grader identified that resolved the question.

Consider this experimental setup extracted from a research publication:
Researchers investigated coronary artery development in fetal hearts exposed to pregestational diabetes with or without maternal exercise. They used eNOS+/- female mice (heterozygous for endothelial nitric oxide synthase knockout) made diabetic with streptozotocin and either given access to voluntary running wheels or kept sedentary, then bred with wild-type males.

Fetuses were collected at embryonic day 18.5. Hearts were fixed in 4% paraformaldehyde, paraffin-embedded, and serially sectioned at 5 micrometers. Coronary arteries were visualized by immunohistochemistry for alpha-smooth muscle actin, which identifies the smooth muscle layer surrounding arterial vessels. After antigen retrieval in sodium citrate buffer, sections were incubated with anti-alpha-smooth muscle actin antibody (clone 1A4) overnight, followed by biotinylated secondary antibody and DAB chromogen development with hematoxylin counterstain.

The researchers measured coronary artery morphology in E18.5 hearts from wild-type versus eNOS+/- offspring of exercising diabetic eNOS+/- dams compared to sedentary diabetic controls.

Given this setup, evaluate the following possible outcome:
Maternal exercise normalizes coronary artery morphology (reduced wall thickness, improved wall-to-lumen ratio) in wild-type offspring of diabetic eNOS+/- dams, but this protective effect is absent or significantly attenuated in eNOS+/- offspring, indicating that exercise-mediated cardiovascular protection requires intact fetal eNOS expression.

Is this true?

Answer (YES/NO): NO